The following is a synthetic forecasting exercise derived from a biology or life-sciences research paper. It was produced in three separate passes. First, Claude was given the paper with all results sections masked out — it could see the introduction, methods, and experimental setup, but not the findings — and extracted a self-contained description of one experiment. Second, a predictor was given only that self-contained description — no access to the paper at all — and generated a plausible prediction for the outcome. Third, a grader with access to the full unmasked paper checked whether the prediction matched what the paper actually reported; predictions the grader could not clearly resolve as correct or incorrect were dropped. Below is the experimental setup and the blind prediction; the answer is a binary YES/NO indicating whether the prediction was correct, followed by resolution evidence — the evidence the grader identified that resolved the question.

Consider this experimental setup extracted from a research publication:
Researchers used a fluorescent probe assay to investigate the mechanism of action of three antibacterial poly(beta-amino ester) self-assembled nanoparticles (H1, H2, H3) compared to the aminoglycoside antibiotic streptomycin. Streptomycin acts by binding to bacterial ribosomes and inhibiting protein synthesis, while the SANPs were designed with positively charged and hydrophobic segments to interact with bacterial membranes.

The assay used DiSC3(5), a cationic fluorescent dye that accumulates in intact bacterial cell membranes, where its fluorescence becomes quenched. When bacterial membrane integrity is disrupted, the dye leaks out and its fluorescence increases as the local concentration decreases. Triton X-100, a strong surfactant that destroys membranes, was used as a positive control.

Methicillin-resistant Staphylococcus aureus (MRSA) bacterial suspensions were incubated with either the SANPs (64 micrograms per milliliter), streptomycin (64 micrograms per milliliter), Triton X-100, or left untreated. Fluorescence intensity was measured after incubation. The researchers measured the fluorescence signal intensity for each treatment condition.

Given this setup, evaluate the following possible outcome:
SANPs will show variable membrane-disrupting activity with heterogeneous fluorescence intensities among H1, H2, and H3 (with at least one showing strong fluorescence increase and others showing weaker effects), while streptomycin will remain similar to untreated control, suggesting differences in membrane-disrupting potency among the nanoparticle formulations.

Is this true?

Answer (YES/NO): NO